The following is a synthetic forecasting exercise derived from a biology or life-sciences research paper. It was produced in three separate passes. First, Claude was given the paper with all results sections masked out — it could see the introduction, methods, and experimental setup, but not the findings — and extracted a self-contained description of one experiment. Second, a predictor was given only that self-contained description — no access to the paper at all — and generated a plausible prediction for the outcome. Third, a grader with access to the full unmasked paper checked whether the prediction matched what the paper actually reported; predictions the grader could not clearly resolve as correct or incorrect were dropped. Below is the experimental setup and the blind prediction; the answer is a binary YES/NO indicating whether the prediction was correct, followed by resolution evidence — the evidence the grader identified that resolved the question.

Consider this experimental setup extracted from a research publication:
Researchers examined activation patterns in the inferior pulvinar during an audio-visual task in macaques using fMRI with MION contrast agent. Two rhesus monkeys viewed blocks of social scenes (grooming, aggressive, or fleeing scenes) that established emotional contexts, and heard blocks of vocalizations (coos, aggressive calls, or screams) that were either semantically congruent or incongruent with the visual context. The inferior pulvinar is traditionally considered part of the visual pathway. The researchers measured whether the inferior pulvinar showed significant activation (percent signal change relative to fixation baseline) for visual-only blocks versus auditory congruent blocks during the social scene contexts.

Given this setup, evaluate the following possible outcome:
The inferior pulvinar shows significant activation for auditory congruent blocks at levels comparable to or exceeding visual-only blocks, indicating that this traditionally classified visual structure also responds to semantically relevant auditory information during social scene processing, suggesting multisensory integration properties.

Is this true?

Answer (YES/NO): NO